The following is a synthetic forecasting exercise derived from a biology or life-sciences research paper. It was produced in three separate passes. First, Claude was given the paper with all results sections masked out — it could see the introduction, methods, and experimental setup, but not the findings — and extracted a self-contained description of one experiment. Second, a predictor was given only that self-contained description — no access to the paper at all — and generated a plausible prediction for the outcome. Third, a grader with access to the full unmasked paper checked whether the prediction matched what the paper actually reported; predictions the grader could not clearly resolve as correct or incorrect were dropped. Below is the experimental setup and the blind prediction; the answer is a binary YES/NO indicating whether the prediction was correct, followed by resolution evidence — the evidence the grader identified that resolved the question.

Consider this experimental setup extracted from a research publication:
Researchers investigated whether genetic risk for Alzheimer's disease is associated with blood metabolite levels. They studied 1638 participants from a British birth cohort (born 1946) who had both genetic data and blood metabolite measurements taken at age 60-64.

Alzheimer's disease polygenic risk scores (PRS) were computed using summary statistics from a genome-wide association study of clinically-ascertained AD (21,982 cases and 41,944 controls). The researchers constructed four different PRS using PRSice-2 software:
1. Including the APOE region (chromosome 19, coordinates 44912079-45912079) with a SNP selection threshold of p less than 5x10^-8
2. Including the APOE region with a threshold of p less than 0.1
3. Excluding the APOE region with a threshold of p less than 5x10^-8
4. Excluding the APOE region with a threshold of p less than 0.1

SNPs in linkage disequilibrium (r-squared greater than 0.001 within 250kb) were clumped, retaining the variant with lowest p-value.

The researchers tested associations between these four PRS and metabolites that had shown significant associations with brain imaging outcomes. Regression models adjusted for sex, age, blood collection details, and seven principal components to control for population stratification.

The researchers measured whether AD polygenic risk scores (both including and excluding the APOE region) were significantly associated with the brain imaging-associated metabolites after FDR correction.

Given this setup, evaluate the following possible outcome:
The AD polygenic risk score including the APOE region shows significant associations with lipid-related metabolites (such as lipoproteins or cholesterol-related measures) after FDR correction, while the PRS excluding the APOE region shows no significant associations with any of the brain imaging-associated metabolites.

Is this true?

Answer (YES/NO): NO